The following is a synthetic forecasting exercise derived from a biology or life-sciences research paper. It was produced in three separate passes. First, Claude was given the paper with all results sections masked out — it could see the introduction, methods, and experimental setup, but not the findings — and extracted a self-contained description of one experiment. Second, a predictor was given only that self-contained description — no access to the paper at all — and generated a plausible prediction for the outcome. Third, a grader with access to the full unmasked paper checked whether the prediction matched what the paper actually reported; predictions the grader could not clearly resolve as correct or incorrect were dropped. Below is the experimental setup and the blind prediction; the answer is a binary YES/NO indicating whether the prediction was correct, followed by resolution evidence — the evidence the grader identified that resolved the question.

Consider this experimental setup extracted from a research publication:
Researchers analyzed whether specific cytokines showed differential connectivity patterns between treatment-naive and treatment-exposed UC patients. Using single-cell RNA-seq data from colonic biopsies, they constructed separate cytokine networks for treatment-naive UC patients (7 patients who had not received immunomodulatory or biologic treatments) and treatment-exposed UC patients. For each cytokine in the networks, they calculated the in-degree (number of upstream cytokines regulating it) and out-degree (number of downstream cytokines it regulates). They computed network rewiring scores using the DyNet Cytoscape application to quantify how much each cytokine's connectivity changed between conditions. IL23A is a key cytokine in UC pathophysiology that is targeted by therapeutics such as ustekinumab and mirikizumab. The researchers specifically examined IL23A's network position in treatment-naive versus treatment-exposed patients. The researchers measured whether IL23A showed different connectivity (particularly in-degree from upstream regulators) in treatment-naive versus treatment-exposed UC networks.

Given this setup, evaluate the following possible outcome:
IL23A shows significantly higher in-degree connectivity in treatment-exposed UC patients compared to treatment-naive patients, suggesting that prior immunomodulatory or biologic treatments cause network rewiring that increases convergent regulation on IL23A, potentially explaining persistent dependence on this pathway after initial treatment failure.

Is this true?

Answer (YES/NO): NO